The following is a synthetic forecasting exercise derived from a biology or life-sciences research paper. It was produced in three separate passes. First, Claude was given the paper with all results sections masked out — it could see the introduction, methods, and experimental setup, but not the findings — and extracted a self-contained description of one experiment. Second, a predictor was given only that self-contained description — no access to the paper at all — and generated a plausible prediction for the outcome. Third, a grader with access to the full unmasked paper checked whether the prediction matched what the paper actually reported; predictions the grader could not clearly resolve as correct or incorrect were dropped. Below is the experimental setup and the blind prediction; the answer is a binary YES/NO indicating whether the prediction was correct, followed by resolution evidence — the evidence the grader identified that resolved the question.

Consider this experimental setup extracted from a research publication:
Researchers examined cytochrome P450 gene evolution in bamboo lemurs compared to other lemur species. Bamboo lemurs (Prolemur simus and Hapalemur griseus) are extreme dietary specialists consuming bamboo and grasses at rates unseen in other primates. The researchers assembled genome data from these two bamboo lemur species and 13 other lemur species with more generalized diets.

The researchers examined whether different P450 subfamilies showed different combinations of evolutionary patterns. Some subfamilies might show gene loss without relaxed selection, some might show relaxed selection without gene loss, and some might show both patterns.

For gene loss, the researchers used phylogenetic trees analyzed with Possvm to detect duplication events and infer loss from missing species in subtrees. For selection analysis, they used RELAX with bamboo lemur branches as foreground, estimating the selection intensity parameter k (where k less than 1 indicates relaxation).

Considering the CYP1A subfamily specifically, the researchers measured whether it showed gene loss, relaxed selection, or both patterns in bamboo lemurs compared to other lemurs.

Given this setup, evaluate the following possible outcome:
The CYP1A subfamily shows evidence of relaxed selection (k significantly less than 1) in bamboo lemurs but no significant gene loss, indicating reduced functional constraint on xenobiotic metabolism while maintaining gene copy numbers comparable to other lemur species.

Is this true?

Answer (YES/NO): YES